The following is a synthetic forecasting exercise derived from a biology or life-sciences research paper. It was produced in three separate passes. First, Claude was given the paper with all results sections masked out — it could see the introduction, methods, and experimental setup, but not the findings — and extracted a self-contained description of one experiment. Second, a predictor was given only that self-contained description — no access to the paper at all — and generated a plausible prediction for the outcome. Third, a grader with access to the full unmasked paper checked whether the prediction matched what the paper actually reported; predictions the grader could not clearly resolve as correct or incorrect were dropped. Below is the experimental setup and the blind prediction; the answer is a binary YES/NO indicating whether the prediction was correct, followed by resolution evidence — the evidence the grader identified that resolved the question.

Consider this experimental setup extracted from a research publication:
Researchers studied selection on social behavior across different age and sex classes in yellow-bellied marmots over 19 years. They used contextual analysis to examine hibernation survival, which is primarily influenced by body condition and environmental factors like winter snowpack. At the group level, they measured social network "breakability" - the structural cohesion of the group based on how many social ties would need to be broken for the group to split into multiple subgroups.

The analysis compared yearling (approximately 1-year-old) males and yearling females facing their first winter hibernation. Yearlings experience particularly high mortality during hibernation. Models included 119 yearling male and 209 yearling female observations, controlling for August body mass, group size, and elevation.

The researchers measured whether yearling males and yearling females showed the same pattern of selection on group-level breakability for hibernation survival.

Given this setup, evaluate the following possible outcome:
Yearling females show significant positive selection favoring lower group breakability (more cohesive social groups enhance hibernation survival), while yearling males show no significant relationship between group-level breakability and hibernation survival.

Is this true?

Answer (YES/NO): NO